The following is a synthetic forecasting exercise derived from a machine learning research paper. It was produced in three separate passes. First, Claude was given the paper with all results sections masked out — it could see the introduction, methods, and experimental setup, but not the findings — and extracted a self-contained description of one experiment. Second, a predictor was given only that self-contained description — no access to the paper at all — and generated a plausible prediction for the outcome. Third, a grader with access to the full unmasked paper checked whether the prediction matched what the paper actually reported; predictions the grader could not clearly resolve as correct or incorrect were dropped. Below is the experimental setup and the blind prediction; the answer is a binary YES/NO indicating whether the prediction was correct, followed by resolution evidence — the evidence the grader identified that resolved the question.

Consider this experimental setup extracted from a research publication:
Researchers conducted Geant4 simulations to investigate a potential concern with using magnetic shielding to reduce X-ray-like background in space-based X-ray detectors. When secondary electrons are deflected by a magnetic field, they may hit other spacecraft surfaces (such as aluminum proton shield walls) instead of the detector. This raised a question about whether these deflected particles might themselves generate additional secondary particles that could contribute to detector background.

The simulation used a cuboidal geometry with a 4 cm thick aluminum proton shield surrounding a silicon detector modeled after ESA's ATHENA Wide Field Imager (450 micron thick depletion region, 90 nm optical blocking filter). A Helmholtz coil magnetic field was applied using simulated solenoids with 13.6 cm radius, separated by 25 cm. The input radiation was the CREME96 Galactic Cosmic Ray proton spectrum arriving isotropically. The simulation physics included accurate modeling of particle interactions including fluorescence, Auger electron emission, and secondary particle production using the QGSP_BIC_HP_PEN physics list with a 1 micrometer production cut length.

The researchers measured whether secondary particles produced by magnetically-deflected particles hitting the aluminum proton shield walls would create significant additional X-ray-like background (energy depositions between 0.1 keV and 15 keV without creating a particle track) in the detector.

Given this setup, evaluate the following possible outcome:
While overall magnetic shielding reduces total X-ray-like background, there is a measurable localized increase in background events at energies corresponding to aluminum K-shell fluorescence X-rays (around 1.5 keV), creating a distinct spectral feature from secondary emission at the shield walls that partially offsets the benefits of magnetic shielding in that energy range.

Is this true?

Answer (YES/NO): NO